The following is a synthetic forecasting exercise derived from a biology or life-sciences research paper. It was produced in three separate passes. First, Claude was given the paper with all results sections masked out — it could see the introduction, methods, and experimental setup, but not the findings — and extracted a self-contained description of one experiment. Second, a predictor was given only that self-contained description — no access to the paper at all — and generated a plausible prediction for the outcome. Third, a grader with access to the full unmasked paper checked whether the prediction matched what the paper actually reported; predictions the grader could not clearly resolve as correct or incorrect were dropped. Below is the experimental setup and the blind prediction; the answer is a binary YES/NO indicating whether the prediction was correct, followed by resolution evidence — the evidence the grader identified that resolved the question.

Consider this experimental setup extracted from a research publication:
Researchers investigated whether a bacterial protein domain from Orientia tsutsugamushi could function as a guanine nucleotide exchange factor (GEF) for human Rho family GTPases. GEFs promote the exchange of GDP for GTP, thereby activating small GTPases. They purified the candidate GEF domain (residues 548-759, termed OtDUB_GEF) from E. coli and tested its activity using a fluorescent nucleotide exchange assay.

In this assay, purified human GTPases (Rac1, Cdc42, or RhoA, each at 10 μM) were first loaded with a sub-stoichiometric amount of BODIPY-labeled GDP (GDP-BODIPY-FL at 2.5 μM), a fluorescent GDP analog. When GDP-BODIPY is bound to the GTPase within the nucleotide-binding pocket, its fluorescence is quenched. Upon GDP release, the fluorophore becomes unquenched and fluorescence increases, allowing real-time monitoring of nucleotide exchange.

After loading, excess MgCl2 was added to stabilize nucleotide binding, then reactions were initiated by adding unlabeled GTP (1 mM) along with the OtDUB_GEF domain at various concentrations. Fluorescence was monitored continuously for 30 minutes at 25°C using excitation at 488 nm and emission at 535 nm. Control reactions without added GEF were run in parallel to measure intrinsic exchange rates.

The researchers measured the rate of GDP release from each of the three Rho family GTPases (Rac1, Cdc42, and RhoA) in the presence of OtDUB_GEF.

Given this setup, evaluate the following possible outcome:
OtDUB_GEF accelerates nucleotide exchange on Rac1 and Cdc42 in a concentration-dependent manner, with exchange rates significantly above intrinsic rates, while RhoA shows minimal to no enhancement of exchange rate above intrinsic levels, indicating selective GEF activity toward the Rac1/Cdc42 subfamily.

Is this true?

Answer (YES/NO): YES